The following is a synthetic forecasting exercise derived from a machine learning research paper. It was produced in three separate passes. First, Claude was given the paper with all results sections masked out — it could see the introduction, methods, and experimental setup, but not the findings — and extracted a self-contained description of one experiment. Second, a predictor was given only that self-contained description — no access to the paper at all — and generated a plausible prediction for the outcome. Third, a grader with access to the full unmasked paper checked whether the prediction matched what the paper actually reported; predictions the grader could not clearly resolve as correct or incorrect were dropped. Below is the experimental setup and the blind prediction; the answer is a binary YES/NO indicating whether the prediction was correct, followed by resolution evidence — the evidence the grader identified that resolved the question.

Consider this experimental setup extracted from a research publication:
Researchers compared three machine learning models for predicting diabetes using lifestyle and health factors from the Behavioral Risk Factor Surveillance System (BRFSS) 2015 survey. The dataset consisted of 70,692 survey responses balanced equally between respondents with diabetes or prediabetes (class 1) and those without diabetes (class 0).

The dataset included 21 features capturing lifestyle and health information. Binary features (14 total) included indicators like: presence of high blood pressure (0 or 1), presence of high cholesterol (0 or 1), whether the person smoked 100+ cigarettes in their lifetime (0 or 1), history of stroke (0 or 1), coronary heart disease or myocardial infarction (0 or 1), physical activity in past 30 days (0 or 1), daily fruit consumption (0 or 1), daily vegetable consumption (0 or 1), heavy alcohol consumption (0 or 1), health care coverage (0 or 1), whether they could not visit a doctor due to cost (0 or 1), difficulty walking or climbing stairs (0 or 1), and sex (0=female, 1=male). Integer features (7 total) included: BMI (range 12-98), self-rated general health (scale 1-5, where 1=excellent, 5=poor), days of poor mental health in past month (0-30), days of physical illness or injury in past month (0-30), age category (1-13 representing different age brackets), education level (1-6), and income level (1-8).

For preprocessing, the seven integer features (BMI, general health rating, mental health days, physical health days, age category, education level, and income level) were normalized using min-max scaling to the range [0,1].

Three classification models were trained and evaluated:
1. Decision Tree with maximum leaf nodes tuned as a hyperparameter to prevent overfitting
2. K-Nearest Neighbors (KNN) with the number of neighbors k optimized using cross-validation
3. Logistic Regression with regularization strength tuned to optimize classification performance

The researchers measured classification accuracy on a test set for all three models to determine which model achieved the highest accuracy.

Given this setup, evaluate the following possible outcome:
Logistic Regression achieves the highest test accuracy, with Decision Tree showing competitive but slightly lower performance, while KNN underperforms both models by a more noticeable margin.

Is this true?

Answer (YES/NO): YES